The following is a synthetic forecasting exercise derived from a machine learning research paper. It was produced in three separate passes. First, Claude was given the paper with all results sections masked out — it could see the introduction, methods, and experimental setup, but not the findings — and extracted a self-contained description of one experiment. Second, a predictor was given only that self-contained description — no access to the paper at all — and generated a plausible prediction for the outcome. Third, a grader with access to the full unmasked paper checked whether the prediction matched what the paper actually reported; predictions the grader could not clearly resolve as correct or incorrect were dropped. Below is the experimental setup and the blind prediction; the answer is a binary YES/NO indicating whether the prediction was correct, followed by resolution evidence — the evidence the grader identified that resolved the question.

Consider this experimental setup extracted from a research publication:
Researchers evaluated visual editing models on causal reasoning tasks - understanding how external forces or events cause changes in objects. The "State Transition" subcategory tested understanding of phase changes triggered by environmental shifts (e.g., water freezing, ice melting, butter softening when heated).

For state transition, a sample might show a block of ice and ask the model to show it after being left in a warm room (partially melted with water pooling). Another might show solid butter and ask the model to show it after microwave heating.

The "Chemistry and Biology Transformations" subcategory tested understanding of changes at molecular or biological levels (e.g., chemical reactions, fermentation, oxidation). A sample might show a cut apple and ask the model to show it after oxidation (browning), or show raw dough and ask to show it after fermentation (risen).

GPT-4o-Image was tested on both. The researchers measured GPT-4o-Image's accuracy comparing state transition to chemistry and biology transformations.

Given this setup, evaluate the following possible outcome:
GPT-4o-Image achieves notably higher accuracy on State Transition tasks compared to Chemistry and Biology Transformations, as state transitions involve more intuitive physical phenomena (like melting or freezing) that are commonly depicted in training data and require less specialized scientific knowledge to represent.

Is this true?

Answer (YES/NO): YES